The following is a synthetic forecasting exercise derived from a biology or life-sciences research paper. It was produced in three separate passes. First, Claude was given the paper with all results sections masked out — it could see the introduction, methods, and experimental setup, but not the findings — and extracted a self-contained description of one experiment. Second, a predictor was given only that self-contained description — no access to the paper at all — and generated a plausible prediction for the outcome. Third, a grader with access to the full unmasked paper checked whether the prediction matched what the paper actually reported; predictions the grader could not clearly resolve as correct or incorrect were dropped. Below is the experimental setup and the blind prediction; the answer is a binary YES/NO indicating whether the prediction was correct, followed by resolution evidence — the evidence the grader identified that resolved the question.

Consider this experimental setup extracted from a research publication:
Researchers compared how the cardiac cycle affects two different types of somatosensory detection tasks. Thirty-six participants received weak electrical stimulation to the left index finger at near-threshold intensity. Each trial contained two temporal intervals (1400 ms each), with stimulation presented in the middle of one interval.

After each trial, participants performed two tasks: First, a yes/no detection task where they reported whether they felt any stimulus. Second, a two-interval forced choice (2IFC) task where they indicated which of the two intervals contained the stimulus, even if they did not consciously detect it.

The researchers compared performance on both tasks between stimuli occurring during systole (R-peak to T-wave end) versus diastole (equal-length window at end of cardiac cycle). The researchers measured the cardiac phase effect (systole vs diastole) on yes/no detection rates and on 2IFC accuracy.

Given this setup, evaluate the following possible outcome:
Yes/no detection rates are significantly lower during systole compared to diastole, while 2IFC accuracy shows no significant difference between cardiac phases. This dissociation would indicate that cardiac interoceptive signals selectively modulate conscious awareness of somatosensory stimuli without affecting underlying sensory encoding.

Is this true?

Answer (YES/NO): NO